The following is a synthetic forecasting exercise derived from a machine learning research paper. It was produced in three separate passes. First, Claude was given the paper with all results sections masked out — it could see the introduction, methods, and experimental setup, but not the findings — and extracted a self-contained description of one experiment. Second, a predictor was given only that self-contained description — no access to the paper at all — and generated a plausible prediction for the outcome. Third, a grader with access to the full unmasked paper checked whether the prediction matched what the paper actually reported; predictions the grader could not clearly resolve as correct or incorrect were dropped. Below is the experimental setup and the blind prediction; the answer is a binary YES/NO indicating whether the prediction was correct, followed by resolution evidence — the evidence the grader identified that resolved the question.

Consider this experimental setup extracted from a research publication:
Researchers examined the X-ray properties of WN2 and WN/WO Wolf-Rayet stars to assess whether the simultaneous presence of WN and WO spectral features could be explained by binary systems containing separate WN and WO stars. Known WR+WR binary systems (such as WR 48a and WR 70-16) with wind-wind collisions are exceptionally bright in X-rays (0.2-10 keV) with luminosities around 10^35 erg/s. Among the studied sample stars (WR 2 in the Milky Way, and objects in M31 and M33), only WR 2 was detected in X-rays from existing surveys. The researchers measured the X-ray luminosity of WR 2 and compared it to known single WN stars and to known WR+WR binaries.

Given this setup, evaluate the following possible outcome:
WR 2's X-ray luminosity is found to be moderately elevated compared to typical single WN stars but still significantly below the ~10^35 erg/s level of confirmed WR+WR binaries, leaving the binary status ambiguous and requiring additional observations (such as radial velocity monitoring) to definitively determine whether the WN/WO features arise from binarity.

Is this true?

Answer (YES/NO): NO